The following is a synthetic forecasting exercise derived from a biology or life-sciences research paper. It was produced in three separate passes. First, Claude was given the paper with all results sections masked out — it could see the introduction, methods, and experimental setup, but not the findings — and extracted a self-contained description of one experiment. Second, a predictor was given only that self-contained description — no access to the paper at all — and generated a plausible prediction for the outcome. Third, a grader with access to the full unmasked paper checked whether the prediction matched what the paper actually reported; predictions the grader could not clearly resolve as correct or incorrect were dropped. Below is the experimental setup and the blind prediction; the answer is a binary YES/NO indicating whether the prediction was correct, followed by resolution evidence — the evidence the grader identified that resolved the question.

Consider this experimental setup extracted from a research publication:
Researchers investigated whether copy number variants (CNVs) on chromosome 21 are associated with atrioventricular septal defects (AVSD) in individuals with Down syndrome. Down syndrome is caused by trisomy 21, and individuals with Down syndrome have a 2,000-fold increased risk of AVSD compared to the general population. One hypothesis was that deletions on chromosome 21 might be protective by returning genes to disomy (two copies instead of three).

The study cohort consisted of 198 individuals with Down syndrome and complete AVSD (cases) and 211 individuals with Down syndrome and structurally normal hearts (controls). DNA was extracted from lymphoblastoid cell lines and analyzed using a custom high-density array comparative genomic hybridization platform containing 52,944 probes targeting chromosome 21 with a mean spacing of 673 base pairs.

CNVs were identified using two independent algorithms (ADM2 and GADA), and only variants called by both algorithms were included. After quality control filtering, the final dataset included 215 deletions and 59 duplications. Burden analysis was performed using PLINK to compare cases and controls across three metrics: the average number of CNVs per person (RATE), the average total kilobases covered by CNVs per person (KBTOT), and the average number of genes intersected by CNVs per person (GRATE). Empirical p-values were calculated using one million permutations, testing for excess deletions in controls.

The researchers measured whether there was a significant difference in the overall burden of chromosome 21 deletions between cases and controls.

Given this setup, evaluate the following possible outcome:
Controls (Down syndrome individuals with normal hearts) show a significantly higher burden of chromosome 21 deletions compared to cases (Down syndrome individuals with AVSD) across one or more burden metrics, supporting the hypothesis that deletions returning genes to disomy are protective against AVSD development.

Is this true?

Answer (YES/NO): YES